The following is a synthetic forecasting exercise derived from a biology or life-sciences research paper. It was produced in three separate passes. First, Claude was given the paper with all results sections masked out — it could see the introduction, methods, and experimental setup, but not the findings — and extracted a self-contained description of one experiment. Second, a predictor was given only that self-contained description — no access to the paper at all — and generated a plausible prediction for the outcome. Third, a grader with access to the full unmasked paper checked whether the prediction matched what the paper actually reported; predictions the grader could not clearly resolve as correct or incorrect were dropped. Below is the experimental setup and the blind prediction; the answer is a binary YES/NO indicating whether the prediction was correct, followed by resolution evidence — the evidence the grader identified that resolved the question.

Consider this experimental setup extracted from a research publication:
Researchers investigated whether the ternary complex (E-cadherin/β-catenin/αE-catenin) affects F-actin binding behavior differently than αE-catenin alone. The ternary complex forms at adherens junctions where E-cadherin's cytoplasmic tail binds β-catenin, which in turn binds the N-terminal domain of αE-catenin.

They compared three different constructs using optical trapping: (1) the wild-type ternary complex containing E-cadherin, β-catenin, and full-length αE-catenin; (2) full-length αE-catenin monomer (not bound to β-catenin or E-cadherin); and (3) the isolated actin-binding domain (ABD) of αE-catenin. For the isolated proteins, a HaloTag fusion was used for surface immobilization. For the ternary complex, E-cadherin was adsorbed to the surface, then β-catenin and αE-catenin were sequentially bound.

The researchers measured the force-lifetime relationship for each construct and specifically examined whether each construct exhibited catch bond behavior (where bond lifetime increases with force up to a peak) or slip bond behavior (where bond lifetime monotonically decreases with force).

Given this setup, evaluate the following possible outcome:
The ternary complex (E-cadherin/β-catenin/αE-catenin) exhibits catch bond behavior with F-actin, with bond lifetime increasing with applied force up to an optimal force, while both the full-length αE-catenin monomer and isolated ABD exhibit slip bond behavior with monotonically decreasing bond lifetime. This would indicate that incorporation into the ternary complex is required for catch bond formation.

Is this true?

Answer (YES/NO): NO